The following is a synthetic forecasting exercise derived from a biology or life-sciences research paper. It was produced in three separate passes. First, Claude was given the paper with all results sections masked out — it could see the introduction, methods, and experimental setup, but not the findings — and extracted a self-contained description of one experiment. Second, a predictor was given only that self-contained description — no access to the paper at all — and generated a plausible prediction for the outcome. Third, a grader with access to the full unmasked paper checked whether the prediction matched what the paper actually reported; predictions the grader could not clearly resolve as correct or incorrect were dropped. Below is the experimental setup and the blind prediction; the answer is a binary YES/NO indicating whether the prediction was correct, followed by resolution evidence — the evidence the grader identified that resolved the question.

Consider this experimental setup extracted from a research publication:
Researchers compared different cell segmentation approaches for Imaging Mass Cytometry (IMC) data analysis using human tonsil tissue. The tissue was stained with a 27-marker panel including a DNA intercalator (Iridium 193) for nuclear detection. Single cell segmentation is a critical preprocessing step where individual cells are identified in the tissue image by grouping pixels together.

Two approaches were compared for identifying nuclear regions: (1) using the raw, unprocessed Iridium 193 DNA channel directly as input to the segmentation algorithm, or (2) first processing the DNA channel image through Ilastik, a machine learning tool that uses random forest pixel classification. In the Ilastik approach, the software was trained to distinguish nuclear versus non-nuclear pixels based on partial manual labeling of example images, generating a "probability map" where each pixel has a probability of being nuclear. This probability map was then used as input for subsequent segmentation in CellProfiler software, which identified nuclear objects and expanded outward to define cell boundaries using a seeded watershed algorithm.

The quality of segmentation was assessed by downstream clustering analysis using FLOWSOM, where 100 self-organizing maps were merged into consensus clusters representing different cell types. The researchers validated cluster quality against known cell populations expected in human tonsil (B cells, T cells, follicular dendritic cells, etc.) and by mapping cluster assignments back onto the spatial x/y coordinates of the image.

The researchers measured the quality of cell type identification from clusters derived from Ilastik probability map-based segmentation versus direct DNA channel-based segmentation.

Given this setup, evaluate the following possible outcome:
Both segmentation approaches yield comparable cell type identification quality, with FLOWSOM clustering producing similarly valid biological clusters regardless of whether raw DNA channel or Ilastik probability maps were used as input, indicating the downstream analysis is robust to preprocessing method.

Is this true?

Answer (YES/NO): NO